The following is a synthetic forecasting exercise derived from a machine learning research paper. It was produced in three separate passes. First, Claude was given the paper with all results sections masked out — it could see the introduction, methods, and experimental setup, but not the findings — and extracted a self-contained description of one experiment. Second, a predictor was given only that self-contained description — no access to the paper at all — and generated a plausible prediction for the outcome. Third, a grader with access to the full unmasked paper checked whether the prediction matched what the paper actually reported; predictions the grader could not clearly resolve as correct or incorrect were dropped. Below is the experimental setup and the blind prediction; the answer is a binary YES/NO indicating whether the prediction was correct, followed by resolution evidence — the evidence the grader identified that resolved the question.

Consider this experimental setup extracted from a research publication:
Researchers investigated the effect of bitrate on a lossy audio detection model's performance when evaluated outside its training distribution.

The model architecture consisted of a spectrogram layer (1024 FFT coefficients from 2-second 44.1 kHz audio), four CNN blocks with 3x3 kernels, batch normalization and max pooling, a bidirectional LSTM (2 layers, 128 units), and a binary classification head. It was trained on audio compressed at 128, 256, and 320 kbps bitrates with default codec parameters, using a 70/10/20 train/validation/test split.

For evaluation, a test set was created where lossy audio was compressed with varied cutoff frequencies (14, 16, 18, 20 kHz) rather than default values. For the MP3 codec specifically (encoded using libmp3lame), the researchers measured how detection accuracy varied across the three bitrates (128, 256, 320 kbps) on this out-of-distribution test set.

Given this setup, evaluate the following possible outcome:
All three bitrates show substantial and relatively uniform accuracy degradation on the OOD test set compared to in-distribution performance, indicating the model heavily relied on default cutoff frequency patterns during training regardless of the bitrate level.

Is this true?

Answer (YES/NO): NO